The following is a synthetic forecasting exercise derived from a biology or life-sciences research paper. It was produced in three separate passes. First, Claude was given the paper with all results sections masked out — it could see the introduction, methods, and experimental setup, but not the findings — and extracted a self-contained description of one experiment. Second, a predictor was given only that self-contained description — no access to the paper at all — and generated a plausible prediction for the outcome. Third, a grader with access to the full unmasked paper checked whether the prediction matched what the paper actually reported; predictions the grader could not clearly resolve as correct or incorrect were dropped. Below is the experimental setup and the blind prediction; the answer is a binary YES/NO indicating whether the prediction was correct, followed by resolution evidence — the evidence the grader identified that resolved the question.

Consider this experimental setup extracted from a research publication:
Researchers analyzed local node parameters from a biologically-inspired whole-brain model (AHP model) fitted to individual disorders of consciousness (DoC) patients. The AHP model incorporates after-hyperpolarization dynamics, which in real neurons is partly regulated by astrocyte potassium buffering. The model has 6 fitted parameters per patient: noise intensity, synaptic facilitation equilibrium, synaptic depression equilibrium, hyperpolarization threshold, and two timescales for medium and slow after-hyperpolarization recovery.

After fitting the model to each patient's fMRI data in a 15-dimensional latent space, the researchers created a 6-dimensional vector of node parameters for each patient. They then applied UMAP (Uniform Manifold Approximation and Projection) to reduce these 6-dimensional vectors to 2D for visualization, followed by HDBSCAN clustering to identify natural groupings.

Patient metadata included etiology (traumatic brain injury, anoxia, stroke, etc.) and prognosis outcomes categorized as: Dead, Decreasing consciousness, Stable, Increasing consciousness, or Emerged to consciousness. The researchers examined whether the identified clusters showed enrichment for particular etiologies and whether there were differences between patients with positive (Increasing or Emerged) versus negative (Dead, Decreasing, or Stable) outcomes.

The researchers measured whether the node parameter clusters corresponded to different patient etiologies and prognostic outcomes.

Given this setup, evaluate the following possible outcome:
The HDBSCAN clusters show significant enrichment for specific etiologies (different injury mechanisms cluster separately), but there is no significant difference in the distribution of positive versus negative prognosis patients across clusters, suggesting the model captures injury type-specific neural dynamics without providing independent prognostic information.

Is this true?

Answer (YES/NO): NO